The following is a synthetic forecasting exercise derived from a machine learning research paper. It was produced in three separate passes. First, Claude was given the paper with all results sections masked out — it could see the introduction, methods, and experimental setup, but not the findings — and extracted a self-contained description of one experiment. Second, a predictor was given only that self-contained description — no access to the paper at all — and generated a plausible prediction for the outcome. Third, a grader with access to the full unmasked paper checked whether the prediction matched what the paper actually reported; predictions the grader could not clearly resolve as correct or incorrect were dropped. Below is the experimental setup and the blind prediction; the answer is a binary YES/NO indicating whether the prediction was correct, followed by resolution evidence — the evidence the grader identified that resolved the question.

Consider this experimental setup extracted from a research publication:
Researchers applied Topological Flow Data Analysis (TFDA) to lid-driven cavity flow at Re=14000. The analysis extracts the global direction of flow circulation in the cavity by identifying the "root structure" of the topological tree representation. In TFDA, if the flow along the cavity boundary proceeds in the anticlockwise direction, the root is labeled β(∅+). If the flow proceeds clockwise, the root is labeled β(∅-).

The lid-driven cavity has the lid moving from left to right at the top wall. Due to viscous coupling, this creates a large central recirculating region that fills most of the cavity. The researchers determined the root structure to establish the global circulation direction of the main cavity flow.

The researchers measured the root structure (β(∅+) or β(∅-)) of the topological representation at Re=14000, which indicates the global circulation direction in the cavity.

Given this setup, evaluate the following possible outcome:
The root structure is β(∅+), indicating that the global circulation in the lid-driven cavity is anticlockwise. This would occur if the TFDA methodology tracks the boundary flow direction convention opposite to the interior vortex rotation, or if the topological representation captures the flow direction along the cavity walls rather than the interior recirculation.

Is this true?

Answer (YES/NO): NO